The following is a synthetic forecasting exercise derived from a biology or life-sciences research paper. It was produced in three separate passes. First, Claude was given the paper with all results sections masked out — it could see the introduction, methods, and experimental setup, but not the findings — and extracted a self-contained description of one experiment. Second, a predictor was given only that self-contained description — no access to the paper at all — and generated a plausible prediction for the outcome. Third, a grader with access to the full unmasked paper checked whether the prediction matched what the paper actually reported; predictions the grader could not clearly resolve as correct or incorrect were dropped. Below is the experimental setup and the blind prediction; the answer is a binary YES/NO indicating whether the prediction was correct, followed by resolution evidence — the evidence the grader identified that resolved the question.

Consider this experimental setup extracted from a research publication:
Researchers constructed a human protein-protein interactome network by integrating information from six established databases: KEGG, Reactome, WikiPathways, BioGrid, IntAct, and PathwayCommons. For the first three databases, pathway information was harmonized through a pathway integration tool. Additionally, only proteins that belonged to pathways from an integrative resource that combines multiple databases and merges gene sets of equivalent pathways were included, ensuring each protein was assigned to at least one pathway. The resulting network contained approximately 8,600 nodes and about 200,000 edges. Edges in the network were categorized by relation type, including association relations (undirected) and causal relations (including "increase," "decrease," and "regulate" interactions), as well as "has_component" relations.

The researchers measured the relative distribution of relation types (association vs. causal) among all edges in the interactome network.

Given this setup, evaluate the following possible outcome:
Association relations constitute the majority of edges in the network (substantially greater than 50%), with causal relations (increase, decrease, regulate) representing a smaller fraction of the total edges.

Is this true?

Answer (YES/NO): YES